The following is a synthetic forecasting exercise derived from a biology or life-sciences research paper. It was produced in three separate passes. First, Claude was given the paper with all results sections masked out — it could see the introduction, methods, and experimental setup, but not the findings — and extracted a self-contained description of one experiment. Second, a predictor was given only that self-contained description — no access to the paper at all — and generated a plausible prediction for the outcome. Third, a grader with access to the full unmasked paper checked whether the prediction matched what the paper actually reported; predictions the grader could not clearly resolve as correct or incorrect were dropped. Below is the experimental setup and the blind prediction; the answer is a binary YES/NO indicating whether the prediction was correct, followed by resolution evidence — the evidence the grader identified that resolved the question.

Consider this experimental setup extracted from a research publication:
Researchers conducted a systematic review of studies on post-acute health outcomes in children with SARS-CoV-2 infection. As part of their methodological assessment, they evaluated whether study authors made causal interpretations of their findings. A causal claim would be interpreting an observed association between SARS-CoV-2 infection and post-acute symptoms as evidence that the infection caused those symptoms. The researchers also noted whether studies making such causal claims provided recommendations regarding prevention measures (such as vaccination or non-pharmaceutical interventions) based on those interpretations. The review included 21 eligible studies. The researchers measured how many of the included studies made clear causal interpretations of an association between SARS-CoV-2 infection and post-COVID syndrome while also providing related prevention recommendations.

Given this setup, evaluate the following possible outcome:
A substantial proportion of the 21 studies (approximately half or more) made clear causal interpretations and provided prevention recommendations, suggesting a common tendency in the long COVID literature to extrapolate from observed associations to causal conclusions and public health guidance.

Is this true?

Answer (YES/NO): NO